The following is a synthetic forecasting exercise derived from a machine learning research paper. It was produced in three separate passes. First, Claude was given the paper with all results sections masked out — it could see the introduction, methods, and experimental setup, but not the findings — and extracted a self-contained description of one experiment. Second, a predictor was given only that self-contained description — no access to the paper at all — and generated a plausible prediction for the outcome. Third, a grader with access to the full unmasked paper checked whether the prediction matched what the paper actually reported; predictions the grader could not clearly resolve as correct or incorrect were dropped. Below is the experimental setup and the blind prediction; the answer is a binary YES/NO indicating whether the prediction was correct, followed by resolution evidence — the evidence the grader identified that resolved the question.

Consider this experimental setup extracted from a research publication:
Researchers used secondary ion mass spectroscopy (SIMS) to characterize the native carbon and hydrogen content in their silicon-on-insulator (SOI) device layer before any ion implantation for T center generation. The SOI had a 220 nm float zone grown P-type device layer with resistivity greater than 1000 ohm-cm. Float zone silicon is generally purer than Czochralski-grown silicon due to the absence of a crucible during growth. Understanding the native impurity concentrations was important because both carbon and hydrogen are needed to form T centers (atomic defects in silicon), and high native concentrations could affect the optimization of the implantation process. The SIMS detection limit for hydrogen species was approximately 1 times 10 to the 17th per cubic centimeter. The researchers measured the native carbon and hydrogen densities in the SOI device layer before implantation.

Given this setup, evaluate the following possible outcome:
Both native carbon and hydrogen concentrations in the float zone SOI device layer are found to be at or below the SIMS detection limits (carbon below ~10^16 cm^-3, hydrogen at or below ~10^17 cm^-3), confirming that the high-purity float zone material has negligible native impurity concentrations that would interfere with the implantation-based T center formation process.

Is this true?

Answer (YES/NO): NO